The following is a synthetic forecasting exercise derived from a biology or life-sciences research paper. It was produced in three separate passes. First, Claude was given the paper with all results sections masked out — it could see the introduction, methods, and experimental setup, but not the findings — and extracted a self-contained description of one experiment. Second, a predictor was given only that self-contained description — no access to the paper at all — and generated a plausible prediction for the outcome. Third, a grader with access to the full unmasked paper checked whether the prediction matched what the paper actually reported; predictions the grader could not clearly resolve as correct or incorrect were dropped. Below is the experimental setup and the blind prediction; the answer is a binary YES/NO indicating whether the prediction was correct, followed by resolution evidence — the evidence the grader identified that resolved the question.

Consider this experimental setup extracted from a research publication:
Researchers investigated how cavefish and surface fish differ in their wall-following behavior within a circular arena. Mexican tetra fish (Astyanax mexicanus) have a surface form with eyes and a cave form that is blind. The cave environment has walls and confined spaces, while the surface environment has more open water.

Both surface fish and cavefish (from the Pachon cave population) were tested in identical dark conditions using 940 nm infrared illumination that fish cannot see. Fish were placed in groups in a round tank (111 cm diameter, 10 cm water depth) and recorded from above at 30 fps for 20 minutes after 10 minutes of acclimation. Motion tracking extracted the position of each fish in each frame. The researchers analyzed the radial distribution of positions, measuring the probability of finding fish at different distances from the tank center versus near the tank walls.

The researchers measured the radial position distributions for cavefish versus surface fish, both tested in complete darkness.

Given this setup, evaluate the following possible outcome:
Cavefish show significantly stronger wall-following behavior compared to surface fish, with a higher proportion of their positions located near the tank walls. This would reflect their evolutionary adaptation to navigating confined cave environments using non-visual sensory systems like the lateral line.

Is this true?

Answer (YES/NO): YES